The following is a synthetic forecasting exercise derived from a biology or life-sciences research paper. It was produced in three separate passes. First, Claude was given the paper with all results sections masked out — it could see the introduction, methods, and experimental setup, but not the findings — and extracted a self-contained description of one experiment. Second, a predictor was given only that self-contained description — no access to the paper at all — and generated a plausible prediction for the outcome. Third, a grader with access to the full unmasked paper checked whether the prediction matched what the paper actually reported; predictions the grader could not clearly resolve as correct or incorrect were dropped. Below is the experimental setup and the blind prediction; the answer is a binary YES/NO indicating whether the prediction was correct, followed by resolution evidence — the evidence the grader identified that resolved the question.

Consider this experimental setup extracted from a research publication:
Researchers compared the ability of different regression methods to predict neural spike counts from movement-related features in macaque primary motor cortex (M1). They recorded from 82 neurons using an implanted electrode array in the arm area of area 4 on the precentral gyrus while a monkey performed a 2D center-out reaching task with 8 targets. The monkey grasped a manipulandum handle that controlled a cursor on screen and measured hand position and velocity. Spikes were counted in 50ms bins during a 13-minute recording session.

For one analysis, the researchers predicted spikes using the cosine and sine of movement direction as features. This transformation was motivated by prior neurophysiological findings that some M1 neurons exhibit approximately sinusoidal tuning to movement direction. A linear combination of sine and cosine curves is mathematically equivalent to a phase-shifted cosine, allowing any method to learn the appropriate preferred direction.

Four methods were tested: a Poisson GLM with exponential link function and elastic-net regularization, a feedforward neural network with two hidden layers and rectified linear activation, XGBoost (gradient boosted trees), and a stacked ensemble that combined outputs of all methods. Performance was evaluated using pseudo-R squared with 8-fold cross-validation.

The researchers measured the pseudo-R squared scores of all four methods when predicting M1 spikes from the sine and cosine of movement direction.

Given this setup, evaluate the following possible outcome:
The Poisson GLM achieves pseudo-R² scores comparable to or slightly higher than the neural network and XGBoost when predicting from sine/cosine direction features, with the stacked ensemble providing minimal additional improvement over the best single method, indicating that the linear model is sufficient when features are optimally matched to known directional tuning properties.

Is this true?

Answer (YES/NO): YES